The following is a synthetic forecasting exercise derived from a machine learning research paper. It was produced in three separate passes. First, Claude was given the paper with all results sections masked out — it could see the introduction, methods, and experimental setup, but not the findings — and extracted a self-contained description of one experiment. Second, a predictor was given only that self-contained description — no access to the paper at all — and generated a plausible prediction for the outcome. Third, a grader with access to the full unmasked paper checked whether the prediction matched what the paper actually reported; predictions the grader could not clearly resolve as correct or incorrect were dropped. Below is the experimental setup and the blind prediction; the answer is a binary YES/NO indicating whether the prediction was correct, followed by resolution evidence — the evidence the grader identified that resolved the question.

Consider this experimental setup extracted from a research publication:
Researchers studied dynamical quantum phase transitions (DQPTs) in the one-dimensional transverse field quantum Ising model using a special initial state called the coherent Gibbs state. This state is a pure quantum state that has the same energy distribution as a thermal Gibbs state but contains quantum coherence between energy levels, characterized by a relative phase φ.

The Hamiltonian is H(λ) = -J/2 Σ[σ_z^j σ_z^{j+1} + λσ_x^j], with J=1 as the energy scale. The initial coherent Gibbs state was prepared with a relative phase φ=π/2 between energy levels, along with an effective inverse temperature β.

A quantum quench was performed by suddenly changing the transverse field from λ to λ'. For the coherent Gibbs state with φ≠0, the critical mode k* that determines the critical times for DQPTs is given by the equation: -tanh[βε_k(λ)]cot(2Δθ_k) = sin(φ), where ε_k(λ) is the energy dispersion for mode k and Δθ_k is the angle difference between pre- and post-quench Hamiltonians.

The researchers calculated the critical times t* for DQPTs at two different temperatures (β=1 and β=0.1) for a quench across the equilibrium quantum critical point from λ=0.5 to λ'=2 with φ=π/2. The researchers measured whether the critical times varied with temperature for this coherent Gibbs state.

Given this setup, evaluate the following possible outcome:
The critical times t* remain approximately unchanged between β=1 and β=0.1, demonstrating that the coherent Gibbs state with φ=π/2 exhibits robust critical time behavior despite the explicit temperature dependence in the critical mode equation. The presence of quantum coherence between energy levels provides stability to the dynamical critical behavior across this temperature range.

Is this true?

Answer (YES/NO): NO